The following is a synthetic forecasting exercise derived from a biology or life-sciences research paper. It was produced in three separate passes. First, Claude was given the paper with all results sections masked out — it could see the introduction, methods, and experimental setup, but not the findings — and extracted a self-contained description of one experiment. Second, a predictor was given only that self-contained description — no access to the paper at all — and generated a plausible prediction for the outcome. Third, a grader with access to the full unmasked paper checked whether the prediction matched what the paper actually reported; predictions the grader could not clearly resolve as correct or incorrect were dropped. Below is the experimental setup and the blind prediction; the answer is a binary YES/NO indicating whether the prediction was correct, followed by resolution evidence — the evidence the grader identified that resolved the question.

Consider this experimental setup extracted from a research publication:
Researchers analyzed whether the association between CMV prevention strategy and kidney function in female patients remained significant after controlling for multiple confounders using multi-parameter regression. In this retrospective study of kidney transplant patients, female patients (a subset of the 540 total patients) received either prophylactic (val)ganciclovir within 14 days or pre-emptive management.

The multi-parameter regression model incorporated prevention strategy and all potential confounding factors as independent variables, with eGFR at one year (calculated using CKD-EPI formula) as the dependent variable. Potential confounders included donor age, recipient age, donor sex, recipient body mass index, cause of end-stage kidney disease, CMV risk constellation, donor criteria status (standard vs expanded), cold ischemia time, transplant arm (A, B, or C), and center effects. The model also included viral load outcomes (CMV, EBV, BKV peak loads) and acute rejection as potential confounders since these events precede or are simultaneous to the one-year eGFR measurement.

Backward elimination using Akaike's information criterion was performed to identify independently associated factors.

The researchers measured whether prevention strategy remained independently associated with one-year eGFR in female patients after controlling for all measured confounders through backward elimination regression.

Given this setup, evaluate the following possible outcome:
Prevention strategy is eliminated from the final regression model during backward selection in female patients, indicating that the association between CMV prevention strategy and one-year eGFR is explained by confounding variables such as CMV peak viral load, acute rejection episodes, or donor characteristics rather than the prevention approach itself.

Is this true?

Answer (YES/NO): NO